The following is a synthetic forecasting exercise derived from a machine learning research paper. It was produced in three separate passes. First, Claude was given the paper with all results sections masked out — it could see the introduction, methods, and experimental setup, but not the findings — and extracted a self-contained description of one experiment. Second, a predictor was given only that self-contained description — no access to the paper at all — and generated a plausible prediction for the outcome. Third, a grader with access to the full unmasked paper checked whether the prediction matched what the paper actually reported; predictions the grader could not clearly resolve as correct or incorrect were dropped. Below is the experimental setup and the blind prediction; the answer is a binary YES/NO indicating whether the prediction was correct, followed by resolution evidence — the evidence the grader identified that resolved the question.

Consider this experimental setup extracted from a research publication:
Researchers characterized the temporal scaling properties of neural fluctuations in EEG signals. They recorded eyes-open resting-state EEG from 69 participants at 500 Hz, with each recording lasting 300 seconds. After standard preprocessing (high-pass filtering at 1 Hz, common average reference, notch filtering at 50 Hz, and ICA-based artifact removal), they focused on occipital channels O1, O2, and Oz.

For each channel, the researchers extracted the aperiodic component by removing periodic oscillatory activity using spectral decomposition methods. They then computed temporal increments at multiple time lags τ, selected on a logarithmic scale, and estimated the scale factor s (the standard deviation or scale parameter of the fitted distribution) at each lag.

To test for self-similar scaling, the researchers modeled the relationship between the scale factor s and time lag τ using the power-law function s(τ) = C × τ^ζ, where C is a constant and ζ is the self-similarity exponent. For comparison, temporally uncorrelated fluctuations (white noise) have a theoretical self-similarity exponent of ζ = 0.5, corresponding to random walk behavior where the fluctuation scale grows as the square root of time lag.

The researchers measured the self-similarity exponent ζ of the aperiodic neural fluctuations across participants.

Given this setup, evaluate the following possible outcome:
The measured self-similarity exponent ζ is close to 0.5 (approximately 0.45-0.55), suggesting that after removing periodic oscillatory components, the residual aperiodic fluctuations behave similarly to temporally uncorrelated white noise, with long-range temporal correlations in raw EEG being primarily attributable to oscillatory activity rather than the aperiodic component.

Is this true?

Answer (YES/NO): NO